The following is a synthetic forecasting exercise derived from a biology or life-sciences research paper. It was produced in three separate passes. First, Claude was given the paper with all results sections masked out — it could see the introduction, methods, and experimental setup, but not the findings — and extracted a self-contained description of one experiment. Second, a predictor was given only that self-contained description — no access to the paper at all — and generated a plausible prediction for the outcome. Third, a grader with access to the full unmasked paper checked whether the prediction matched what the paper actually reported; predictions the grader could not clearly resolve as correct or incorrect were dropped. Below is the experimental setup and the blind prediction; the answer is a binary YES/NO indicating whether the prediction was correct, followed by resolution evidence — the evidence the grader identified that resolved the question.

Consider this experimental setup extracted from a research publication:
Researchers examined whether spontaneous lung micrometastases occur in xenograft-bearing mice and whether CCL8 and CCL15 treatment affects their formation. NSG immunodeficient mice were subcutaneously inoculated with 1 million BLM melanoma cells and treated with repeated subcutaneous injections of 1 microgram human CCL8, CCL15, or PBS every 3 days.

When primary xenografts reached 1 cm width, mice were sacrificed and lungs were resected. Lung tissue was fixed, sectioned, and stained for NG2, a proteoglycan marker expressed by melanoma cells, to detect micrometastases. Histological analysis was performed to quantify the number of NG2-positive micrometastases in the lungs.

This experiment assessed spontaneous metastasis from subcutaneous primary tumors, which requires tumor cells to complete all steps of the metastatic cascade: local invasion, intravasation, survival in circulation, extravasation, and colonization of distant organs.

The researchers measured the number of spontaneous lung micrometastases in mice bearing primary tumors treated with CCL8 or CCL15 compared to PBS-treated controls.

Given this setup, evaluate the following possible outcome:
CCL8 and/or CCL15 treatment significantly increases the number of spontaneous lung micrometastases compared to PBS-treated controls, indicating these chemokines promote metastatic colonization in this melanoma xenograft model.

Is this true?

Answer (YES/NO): YES